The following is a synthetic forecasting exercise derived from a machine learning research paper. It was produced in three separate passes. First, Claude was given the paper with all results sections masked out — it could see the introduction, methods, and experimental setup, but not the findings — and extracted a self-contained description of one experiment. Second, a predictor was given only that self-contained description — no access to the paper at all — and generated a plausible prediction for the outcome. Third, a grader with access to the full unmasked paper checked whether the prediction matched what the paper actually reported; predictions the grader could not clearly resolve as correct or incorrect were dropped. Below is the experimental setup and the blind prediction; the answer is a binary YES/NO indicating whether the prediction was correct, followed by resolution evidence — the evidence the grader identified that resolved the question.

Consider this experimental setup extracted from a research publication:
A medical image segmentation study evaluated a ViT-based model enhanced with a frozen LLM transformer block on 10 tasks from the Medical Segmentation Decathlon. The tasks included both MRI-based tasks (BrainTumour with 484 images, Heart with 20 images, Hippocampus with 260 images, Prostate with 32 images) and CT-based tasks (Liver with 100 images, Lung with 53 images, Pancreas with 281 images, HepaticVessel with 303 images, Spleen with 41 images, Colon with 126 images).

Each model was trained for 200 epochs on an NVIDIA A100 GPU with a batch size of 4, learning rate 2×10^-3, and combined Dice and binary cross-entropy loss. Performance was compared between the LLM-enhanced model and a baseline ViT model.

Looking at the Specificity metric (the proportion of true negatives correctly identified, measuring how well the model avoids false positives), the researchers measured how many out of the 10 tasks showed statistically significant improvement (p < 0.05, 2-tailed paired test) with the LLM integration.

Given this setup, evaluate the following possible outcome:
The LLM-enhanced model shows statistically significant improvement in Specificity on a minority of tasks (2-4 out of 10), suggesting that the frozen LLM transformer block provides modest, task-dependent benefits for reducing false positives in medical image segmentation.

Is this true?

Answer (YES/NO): NO